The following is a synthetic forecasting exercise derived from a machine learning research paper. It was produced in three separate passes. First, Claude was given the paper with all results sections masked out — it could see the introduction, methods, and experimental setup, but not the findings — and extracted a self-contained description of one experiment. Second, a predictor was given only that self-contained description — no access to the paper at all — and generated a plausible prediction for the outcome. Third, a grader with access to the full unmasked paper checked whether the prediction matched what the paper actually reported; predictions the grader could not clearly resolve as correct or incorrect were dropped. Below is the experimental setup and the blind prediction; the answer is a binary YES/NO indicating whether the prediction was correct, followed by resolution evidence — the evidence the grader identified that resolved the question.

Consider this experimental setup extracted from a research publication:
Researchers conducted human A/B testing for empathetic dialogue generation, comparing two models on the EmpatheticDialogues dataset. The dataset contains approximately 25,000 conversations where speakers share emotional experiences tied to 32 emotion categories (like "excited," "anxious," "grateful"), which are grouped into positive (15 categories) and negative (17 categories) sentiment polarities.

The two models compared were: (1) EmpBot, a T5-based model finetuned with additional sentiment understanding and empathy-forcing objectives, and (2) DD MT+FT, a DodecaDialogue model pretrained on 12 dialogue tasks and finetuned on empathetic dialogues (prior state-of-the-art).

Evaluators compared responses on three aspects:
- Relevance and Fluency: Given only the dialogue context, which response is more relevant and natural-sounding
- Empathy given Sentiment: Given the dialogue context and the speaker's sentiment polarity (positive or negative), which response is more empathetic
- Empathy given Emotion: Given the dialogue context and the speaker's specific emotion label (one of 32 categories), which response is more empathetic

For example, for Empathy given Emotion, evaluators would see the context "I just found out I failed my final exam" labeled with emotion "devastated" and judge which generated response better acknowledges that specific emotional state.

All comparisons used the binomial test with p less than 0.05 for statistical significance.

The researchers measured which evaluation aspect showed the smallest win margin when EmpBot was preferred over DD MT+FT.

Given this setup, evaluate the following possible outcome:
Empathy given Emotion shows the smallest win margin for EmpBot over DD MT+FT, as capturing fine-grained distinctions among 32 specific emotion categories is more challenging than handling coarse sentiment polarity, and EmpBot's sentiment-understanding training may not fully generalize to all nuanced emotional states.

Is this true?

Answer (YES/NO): YES